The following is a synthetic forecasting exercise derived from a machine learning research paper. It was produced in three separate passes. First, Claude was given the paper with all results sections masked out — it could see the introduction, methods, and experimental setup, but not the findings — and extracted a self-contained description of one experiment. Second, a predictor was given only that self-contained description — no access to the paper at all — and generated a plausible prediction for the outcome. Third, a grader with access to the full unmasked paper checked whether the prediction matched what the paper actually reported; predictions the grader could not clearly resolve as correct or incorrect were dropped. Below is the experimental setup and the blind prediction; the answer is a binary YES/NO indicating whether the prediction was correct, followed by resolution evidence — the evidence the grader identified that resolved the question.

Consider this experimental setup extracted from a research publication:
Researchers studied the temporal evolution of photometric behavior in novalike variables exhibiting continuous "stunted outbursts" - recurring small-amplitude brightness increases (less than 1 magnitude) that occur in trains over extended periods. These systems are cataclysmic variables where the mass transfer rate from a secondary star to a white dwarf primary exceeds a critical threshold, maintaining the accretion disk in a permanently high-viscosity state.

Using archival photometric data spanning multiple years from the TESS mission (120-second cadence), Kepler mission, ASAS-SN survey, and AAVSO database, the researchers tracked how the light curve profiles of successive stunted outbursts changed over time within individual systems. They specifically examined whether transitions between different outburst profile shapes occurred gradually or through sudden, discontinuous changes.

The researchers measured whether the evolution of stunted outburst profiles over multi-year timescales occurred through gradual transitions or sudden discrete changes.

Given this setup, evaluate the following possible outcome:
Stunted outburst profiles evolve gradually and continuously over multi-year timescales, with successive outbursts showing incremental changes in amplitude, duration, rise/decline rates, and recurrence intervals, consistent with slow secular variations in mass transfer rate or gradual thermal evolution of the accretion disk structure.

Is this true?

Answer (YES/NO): NO